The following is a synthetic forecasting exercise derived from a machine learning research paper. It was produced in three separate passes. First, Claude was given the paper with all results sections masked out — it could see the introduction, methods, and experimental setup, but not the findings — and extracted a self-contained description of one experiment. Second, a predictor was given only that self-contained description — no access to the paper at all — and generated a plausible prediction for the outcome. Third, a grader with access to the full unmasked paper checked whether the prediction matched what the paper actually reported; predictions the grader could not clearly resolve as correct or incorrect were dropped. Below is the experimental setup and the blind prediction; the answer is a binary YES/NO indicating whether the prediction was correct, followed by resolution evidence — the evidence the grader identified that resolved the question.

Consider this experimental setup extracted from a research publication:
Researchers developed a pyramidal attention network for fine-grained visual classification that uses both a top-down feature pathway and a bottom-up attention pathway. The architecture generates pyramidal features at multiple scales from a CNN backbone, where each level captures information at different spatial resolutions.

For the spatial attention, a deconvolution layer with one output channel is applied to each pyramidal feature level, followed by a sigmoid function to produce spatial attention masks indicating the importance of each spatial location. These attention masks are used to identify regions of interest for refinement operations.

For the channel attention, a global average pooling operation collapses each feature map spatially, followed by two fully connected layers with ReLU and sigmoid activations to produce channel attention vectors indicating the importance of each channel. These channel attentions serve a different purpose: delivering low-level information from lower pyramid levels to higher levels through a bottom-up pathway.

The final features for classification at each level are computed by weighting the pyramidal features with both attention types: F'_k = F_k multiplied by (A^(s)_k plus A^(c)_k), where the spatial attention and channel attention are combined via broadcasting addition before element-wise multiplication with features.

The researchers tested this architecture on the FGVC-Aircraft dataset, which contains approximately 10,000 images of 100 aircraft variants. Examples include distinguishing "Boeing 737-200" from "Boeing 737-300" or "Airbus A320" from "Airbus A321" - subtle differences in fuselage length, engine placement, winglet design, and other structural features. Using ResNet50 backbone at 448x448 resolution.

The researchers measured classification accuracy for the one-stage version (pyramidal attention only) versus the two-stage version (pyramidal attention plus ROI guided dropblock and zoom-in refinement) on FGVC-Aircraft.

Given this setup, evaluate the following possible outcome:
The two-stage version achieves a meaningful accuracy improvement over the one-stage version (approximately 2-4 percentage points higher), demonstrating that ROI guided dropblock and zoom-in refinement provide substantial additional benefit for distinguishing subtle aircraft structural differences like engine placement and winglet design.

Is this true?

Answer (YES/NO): NO